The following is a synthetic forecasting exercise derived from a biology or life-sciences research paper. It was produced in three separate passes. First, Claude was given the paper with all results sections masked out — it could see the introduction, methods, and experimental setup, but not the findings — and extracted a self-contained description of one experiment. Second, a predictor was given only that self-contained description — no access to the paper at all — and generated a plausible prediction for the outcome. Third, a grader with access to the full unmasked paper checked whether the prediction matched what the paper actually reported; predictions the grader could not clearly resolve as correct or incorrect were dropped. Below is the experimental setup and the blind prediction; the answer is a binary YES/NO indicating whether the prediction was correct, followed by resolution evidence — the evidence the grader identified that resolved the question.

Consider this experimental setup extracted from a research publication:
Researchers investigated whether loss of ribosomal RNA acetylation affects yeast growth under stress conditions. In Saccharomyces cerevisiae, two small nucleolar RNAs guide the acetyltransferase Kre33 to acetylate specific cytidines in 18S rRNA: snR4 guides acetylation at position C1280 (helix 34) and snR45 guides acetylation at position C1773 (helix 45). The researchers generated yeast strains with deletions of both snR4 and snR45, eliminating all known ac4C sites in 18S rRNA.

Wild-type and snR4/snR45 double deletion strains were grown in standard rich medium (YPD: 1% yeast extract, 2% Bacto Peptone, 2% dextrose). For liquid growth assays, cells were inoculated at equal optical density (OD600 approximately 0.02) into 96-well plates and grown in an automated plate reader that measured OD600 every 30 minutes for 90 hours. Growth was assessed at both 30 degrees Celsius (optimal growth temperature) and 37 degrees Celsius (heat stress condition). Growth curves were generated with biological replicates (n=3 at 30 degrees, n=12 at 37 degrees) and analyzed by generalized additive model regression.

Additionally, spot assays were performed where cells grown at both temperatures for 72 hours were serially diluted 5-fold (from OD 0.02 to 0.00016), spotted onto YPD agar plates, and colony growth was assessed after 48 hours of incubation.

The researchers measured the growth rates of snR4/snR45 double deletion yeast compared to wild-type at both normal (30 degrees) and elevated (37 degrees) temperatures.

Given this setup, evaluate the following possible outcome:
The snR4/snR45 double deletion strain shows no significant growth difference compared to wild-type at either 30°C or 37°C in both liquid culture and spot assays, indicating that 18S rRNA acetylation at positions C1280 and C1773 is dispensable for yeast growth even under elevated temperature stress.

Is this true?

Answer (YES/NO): YES